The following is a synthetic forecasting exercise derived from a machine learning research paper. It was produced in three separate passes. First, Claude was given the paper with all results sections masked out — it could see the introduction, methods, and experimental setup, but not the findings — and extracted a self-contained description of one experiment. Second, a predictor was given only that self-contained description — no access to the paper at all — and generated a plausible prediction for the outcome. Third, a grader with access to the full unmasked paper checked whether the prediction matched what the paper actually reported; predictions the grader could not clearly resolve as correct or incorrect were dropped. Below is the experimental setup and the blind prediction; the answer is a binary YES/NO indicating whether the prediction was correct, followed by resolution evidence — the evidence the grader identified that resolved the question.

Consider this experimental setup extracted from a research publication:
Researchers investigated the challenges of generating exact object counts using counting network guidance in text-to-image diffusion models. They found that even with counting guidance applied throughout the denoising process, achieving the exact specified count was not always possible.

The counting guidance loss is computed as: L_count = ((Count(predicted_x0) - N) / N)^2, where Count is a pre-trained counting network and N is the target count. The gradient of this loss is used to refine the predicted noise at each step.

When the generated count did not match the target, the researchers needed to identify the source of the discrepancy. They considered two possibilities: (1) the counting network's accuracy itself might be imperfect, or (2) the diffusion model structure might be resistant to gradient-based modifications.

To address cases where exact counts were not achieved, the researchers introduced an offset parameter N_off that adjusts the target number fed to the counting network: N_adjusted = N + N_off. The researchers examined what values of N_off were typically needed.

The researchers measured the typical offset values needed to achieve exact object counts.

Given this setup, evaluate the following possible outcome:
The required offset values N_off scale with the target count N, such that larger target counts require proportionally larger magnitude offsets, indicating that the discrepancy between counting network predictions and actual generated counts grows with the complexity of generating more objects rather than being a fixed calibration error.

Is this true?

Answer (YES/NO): NO